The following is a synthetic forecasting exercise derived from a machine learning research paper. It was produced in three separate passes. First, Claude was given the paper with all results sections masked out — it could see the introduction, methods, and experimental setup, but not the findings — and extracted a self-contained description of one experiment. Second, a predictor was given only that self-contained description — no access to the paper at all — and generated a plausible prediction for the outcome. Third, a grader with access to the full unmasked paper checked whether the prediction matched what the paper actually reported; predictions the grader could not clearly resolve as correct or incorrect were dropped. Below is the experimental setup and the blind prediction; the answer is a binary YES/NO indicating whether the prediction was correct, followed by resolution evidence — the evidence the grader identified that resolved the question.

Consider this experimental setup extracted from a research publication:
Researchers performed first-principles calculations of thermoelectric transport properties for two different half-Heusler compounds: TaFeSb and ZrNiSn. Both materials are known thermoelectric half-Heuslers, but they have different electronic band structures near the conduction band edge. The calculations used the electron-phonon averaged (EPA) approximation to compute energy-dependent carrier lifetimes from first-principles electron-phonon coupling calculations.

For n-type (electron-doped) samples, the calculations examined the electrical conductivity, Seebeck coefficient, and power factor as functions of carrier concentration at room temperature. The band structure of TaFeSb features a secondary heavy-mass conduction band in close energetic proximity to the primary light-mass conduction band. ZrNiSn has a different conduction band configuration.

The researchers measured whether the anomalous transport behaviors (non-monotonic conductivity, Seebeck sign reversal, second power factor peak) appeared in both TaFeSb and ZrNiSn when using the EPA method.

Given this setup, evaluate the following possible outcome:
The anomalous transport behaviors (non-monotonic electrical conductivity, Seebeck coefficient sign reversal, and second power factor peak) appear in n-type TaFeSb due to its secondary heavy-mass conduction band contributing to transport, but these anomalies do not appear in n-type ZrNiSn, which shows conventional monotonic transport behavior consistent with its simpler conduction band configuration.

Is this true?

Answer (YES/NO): YES